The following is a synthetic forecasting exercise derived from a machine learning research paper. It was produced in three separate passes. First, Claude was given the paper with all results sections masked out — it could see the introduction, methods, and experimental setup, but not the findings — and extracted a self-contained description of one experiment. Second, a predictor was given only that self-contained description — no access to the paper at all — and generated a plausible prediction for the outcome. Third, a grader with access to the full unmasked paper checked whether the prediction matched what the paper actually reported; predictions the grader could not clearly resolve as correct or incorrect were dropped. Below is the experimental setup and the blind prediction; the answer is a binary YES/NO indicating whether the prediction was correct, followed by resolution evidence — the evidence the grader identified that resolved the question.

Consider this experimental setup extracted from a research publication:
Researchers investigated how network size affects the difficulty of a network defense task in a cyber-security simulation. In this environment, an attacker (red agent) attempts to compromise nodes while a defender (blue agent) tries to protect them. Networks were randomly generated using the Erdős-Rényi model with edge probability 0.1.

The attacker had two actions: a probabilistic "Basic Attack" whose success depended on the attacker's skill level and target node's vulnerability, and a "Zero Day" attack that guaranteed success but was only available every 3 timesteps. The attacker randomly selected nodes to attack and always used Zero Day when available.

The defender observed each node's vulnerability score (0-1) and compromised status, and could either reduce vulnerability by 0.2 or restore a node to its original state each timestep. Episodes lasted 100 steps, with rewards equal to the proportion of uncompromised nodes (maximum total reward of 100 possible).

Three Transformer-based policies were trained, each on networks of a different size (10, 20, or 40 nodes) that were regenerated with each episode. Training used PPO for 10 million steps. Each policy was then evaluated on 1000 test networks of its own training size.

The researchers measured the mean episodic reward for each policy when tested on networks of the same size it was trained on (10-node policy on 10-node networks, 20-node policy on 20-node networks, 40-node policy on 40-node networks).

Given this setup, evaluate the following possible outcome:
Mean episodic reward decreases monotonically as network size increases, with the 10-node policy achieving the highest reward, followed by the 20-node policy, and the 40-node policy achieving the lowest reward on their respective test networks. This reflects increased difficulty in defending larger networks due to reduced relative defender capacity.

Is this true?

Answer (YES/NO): NO